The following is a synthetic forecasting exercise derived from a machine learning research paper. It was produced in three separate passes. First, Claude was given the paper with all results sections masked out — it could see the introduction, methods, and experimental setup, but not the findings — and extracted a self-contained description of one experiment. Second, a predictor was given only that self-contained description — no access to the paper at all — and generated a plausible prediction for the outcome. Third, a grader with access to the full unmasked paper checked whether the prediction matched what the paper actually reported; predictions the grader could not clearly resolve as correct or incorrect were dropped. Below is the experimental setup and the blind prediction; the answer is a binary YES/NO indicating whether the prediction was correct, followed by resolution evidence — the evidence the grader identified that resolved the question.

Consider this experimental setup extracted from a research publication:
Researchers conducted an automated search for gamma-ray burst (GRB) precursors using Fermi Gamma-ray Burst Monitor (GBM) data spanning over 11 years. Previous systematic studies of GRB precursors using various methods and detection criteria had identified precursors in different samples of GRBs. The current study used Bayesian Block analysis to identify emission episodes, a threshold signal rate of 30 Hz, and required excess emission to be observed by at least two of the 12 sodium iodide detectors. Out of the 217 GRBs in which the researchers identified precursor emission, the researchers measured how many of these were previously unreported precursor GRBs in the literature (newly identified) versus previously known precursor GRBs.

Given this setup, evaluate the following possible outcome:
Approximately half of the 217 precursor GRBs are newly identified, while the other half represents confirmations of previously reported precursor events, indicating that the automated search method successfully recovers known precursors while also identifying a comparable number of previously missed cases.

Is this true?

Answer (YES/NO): NO